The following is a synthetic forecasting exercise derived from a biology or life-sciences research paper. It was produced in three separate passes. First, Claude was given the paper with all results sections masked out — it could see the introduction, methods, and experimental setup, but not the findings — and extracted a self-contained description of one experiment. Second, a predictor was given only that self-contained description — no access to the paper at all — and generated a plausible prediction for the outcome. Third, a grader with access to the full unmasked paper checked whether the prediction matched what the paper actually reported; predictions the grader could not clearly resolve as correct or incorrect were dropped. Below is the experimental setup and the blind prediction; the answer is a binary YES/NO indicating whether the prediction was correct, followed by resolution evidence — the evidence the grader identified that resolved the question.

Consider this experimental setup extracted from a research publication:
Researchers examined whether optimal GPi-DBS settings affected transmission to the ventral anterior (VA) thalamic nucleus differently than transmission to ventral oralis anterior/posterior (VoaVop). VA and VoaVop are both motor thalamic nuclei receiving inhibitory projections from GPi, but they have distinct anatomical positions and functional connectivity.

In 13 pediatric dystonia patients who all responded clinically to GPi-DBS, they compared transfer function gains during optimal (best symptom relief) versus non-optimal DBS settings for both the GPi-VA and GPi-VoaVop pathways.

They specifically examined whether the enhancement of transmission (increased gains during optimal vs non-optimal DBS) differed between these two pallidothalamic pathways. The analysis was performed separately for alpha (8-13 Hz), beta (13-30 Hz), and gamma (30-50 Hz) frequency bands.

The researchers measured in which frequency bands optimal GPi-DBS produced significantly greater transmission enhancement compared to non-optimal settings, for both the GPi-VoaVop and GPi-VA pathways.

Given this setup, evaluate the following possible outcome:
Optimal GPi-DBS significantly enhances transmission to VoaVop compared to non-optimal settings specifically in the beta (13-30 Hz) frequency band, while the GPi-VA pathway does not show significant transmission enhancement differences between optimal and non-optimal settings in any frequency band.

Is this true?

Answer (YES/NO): NO